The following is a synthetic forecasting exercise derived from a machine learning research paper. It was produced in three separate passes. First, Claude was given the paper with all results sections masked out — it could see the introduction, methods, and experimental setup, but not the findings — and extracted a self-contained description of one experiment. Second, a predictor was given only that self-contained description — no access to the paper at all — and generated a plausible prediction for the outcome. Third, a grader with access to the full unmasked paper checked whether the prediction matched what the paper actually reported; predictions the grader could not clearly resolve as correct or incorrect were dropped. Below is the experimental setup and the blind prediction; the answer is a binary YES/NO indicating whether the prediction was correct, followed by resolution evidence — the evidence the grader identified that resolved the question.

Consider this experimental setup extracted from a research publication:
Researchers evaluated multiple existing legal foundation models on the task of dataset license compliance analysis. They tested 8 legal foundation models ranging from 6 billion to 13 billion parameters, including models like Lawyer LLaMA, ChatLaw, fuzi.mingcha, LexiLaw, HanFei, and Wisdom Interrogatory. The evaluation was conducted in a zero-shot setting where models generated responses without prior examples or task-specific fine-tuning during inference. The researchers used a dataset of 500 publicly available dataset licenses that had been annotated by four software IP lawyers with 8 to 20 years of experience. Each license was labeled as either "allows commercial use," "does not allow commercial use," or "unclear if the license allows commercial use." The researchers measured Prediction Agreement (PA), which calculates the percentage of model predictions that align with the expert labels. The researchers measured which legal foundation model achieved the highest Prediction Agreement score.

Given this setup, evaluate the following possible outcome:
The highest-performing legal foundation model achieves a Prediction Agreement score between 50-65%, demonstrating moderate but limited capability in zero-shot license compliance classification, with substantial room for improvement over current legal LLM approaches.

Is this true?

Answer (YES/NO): NO